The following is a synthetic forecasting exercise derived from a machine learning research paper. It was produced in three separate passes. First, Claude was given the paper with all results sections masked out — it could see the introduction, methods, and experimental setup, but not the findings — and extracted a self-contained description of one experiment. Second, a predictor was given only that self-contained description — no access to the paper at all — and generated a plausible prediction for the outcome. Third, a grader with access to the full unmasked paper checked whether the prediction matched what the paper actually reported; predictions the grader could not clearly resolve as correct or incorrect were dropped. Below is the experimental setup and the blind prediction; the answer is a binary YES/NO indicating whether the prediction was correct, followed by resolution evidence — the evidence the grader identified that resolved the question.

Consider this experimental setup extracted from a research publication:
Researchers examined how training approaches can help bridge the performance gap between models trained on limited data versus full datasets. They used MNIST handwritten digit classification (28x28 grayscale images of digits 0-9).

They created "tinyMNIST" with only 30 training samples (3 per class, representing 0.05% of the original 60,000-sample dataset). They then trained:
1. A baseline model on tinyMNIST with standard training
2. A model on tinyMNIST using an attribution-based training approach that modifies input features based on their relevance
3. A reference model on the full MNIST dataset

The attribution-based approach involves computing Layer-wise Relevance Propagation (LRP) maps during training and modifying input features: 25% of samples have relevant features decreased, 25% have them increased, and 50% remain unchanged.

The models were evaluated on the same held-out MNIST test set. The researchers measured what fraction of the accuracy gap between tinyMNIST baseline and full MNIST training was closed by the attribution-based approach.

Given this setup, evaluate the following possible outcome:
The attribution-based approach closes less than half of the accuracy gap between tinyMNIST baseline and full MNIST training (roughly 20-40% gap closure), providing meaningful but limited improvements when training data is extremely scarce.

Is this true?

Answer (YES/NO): NO